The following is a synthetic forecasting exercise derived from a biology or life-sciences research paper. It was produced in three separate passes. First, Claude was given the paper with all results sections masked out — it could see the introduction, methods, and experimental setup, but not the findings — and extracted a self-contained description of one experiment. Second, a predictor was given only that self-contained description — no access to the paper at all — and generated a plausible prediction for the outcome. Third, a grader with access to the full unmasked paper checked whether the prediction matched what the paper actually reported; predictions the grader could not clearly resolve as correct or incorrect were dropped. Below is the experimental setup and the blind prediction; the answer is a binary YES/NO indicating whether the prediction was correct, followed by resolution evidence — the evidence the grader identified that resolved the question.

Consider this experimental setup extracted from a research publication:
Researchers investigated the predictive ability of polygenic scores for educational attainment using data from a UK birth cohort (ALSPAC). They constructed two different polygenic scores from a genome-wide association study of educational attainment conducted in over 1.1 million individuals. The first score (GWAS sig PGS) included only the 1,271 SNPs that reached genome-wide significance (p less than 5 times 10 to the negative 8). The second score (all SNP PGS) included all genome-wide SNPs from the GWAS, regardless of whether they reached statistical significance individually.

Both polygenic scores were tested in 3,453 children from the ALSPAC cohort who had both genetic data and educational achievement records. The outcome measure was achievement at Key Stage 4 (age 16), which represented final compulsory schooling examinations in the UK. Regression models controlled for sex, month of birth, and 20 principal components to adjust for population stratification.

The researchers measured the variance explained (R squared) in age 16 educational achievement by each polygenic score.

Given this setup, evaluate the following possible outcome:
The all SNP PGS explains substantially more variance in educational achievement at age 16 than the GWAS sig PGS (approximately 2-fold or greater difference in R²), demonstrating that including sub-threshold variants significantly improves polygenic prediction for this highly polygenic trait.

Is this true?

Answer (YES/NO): YES